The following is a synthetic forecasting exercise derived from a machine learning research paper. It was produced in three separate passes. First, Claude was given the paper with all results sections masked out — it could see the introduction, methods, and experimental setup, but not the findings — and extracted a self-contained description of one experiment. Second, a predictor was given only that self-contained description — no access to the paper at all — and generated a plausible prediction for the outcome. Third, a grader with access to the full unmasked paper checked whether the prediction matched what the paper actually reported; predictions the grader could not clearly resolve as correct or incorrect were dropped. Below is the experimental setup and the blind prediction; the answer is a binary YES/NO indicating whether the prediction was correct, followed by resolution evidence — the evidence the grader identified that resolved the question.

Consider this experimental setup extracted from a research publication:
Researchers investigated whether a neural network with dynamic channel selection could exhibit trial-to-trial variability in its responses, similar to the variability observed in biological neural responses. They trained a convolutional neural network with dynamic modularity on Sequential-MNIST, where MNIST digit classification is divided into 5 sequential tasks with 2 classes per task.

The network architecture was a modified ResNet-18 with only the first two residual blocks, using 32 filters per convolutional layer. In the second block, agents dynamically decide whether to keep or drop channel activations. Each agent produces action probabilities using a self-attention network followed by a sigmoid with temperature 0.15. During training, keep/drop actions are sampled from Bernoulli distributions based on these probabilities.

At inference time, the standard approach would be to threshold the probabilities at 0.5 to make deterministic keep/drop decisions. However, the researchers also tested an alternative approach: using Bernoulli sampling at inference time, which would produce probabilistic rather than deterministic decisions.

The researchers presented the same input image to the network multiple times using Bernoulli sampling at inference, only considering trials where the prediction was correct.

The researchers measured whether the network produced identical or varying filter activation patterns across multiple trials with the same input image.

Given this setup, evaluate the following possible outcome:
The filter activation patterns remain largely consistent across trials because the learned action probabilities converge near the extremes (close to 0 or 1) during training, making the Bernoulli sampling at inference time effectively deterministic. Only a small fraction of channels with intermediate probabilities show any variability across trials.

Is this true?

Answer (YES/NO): NO